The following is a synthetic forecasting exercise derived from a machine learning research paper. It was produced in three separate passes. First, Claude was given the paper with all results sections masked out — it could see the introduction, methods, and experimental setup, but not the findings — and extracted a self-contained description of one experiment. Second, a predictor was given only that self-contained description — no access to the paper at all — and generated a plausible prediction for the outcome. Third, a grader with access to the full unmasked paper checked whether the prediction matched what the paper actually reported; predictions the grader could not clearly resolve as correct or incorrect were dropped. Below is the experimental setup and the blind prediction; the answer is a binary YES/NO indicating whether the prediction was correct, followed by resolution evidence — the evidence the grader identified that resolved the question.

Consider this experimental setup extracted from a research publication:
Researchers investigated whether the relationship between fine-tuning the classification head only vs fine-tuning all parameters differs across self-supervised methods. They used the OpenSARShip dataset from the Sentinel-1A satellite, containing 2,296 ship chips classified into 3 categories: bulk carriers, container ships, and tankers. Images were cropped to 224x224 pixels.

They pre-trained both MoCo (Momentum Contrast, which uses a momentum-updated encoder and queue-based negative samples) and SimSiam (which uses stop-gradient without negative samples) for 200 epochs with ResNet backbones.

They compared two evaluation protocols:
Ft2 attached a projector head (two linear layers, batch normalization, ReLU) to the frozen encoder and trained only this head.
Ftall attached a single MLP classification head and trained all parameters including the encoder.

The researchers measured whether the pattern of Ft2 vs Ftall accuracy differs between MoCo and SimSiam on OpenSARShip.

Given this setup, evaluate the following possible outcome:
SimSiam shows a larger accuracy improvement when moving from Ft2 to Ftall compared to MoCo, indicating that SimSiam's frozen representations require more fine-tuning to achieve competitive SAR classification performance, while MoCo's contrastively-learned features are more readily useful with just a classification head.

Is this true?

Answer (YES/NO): YES